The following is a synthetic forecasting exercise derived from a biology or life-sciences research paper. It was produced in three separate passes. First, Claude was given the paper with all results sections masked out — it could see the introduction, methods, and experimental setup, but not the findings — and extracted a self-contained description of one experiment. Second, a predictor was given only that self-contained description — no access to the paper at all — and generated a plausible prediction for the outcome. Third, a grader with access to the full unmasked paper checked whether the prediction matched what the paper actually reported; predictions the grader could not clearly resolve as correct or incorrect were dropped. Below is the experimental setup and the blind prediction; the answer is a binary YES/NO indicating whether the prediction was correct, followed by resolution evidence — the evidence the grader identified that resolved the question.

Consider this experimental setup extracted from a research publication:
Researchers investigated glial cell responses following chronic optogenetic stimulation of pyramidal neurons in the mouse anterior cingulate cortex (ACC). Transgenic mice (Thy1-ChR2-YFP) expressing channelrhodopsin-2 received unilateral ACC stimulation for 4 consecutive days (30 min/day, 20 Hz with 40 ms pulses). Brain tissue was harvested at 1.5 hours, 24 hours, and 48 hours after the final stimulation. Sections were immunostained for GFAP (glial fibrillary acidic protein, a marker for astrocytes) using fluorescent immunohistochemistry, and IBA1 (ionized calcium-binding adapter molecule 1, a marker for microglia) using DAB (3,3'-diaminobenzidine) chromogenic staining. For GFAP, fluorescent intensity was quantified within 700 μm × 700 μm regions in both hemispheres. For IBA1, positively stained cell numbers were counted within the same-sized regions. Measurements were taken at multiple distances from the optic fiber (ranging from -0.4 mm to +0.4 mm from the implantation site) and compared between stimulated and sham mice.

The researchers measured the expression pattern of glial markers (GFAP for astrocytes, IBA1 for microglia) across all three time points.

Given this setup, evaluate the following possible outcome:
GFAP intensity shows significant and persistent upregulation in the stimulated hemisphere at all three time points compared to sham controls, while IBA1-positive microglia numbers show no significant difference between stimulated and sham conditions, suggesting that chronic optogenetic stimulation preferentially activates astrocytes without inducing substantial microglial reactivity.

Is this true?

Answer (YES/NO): NO